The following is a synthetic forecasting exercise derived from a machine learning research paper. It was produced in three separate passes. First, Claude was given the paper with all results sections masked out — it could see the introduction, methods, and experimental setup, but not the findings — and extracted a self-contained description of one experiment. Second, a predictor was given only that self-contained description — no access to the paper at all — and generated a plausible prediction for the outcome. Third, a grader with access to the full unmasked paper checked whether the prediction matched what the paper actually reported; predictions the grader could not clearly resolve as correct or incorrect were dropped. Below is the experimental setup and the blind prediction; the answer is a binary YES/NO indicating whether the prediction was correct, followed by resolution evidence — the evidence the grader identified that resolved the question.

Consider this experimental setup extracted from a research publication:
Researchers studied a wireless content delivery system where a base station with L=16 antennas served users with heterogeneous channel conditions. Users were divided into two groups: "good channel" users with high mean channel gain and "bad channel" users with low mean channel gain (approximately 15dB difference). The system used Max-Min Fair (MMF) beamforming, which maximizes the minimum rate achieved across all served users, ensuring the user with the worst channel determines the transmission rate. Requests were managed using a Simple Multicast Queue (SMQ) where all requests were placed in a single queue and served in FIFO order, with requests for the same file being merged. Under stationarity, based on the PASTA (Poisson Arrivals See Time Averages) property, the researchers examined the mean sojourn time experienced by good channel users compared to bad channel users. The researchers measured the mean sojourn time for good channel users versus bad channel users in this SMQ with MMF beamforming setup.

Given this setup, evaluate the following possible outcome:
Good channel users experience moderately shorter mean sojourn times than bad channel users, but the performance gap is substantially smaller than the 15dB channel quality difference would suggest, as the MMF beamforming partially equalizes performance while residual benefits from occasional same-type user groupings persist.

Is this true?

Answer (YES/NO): NO